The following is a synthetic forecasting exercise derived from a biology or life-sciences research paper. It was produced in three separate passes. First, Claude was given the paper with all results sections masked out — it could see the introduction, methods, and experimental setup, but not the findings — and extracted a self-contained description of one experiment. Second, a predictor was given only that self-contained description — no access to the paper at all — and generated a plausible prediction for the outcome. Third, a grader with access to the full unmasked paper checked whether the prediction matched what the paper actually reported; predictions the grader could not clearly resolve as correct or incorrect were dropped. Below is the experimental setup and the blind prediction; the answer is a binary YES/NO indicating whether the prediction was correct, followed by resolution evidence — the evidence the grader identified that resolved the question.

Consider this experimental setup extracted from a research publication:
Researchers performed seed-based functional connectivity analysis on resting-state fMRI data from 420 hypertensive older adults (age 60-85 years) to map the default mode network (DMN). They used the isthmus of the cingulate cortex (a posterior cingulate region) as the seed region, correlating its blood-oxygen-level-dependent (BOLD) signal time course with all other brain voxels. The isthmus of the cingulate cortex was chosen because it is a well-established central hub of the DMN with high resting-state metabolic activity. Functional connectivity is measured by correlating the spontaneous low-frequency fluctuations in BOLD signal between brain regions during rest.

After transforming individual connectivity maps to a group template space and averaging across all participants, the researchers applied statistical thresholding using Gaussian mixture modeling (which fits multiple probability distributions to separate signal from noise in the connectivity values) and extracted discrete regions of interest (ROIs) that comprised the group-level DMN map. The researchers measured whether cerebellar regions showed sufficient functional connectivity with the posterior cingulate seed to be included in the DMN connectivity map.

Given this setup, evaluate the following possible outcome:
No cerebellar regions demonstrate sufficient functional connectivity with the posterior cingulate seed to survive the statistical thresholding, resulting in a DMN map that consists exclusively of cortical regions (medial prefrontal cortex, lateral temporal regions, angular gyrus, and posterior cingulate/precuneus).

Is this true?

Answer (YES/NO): NO